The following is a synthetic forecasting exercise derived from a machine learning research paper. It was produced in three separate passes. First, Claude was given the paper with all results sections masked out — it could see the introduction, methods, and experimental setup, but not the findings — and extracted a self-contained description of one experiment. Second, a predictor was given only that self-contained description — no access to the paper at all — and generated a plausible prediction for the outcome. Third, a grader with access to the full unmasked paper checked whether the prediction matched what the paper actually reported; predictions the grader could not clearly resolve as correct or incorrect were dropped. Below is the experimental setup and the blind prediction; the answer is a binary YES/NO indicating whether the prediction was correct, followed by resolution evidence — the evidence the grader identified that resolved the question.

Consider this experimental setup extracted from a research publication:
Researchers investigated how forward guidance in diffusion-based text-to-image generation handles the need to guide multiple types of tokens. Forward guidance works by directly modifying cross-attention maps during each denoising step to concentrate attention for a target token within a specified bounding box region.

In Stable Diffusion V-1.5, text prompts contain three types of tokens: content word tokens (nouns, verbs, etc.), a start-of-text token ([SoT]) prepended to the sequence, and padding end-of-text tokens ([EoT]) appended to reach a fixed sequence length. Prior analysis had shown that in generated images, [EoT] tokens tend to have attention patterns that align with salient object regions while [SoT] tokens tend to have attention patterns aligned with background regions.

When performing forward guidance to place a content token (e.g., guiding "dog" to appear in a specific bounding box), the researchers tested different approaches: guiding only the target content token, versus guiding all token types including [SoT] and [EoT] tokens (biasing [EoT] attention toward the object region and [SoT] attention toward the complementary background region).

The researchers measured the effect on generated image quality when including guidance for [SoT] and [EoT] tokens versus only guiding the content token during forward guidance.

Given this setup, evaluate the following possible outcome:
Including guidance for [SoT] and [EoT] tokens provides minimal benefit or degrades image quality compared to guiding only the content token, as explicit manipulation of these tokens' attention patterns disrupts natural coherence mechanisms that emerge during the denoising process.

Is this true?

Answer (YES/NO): NO